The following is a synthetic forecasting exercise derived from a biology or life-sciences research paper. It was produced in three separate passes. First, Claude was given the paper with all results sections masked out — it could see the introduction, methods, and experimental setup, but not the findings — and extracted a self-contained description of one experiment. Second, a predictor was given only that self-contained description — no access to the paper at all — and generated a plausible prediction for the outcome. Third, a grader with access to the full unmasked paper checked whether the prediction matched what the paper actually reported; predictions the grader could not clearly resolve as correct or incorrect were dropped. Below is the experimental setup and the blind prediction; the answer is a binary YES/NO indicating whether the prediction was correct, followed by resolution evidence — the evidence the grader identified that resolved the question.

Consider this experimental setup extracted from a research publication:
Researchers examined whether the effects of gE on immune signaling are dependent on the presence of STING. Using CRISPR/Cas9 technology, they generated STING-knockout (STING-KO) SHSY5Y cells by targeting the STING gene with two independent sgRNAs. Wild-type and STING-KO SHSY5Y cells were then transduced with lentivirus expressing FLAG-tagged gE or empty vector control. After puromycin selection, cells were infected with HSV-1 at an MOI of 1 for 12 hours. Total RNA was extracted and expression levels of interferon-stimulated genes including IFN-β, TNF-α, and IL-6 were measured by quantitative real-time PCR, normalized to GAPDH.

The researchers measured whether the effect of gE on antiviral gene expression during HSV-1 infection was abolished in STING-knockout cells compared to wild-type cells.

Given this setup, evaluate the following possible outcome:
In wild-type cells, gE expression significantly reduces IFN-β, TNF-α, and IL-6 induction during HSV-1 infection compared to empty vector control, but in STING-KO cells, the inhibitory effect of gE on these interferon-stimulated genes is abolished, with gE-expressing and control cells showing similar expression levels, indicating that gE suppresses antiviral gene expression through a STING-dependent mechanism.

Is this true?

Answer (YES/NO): YES